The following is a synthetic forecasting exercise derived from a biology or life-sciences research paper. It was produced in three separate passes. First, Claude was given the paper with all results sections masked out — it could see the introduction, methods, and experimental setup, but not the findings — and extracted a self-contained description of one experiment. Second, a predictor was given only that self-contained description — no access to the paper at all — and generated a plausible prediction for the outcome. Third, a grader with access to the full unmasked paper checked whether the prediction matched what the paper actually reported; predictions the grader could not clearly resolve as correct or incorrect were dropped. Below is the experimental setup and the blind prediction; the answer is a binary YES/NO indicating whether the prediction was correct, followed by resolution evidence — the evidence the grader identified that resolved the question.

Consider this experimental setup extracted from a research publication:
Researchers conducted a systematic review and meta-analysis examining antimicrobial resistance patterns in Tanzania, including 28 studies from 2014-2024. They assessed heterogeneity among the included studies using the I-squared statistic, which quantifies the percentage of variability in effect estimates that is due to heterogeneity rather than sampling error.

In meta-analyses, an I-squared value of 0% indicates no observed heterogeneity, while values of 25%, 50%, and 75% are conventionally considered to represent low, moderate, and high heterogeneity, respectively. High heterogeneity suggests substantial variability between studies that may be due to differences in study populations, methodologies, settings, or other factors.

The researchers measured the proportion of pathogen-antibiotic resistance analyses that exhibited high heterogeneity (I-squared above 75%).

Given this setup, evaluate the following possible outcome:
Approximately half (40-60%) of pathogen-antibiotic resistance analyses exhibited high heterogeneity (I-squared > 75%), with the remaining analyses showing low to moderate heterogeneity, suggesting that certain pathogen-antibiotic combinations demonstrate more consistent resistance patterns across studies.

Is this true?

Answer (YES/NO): NO